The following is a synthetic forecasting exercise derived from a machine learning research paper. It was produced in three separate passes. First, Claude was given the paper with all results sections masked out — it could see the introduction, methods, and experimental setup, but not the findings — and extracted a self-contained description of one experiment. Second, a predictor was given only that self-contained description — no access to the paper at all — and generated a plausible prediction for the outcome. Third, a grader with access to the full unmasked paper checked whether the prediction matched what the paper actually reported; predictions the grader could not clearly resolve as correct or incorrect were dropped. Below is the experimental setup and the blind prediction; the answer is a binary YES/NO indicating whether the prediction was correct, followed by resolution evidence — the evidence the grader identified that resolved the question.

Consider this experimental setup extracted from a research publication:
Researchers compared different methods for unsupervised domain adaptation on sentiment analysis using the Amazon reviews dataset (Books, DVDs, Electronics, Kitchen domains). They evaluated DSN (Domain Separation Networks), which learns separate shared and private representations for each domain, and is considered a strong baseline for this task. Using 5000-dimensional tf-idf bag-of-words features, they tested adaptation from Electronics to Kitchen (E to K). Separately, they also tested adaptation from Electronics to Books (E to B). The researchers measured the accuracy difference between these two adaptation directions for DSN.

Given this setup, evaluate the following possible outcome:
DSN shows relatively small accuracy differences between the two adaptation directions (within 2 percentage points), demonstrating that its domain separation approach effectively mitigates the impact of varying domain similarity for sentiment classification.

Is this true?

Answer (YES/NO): NO